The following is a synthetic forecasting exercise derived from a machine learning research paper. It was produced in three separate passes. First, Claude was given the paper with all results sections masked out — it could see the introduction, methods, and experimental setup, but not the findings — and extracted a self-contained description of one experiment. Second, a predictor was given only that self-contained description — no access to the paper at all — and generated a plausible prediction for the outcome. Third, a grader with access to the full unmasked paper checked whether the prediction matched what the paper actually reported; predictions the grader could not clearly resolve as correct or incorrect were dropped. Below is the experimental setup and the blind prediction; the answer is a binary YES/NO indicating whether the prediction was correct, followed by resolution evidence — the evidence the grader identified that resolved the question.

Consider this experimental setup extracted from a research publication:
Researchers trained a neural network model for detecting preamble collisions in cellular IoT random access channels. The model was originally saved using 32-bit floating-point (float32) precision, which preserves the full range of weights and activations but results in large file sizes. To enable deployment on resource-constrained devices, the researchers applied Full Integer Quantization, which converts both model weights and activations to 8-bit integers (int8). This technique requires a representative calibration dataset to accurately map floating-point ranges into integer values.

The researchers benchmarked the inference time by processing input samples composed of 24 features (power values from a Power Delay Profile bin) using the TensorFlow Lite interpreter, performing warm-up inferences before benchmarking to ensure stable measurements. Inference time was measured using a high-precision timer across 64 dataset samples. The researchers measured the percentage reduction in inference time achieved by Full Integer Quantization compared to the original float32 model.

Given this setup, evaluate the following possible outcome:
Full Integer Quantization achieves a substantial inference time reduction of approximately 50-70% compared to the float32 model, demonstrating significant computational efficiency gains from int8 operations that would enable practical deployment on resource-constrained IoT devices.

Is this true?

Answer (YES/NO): NO